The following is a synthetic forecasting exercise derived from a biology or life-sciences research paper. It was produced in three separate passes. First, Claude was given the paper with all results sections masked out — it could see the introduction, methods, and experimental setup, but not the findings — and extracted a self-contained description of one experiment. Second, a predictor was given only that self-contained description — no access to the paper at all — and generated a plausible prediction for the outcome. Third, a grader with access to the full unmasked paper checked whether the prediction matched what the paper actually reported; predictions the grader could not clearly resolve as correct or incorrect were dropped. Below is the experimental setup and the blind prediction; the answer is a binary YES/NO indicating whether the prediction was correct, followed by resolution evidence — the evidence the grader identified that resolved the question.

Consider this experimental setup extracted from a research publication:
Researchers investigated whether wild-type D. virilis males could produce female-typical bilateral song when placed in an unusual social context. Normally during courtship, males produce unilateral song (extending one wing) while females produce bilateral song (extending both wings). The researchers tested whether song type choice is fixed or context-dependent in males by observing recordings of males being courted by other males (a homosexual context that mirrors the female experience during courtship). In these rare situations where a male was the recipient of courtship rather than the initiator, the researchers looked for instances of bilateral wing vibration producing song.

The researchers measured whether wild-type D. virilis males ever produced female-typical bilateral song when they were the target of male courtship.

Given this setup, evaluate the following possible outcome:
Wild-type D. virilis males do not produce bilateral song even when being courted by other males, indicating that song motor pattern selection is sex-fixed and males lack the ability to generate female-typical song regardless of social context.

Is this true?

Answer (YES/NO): NO